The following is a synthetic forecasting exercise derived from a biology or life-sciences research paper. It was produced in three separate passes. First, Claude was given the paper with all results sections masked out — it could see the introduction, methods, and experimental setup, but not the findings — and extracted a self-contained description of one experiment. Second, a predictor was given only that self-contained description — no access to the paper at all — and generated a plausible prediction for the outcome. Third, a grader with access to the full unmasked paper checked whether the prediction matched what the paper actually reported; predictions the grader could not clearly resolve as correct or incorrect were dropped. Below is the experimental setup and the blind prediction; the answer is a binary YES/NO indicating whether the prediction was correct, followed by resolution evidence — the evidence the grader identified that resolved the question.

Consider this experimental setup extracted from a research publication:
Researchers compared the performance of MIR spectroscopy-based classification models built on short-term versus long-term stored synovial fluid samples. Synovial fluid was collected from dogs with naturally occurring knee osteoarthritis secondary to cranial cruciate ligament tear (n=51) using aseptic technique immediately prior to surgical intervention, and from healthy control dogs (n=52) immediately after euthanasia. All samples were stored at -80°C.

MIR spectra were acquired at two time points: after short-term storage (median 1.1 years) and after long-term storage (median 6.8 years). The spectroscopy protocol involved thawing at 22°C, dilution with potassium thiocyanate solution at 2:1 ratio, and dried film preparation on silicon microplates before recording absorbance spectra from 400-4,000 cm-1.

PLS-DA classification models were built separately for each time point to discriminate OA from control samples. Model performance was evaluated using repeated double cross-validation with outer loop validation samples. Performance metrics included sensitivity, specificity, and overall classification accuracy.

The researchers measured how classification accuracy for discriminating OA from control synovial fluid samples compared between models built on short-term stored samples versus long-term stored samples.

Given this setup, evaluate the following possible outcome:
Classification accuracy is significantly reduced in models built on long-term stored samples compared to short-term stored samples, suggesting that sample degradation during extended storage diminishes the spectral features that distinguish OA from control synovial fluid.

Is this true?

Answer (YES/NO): NO